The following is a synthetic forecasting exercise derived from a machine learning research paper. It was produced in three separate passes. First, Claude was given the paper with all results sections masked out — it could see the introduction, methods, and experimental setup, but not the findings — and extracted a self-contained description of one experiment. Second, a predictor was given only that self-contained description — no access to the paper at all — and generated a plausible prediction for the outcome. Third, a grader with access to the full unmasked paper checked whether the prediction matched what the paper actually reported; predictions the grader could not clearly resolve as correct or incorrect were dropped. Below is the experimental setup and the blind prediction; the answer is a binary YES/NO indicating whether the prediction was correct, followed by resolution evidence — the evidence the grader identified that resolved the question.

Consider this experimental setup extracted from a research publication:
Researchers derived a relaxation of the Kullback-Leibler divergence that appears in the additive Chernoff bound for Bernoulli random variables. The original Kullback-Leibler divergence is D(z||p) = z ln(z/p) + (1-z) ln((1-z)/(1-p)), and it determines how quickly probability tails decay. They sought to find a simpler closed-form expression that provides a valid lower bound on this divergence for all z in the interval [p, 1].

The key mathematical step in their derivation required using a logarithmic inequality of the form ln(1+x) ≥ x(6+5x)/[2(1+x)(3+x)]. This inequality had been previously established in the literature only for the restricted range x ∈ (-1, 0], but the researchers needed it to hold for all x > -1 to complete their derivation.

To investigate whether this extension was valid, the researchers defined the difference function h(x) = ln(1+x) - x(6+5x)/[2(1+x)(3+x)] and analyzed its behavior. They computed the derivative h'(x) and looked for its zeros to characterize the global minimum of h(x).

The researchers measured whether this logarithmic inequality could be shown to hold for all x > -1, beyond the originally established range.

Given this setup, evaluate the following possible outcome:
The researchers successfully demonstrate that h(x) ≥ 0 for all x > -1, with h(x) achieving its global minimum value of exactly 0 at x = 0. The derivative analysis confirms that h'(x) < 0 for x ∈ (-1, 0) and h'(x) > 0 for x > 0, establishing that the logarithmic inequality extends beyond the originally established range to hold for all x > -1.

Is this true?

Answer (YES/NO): YES